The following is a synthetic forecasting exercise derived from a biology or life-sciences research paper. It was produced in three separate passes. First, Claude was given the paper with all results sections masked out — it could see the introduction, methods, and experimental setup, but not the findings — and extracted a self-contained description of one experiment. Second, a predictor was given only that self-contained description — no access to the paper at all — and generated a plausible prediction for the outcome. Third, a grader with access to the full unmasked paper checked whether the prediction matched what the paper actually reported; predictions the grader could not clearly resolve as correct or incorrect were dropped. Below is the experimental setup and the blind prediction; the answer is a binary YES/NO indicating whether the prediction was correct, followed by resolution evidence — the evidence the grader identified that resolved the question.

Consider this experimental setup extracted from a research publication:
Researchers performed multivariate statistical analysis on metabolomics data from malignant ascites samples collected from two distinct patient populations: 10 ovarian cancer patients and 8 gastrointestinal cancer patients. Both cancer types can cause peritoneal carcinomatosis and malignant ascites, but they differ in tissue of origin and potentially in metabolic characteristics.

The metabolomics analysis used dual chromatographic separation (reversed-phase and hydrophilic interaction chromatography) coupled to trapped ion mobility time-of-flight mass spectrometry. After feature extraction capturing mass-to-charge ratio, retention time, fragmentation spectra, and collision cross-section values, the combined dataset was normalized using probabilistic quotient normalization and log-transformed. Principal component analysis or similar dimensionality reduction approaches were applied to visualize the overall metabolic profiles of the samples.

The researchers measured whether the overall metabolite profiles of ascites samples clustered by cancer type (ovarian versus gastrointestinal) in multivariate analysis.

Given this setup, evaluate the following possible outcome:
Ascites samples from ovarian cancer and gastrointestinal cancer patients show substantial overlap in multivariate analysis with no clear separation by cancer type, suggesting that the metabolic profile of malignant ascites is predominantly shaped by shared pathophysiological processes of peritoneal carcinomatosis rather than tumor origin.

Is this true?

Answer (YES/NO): NO